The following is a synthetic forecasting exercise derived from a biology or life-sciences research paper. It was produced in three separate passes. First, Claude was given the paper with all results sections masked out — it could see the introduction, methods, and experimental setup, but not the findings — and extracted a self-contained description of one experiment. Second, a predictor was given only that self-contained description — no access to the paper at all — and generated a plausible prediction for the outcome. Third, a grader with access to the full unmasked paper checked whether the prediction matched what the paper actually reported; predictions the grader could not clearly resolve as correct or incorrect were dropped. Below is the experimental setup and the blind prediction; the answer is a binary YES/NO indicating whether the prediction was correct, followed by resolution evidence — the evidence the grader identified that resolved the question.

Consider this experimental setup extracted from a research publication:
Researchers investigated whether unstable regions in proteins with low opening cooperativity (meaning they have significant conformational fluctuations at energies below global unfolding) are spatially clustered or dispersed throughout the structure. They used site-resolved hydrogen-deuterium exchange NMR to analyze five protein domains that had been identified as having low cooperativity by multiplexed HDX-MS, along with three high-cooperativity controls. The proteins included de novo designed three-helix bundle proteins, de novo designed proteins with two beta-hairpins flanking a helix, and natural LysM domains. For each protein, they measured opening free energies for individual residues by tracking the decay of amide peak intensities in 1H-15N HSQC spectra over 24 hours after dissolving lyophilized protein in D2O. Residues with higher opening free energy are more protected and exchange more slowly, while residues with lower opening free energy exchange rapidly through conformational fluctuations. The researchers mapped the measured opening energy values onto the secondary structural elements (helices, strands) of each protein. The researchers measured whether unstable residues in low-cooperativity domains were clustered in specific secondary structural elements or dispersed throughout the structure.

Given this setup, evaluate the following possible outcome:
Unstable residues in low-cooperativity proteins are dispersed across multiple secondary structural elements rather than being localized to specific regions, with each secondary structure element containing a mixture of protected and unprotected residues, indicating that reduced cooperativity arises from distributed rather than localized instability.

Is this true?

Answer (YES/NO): NO